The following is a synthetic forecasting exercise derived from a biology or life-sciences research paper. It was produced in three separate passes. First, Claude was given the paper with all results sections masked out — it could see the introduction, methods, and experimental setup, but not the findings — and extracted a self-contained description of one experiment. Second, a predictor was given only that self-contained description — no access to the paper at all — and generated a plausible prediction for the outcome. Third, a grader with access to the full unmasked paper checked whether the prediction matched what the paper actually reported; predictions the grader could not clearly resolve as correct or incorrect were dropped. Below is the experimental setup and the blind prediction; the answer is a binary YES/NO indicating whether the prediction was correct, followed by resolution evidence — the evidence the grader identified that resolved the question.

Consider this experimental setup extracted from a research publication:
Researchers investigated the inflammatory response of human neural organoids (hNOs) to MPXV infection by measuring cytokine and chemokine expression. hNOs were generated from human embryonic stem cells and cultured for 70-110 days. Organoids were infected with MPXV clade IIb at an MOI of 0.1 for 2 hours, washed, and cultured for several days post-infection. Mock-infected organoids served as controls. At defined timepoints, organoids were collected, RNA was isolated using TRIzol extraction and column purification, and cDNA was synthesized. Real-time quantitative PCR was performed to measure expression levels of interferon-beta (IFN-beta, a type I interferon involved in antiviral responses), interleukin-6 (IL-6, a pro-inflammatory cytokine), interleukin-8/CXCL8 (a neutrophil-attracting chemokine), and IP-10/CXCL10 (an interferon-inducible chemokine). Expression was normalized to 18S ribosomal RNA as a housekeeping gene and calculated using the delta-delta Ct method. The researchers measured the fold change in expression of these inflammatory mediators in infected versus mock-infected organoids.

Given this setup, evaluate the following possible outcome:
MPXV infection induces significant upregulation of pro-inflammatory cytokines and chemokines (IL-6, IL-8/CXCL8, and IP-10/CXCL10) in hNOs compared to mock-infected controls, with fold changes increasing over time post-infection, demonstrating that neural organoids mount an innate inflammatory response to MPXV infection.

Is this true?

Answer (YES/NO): NO